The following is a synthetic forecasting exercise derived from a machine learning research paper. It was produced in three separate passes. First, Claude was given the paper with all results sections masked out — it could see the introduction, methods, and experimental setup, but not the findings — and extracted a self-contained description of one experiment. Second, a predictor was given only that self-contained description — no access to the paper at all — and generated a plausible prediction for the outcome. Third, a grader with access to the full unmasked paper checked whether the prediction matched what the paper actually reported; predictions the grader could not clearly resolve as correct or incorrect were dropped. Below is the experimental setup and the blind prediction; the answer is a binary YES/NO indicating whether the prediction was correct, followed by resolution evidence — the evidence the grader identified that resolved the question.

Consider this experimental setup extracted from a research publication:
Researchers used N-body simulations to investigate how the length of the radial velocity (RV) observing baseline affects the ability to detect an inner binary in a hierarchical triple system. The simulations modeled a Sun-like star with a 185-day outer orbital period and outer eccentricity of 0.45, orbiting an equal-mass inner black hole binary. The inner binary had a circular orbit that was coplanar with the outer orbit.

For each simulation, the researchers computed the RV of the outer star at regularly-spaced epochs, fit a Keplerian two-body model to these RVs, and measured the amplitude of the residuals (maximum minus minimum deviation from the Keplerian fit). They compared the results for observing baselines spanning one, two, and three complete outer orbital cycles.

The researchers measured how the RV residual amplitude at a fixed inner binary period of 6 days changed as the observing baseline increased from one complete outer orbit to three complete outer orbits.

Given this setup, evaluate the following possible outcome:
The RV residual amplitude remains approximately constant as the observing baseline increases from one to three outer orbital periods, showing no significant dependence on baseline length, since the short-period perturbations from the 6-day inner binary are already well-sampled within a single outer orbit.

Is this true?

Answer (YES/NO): NO